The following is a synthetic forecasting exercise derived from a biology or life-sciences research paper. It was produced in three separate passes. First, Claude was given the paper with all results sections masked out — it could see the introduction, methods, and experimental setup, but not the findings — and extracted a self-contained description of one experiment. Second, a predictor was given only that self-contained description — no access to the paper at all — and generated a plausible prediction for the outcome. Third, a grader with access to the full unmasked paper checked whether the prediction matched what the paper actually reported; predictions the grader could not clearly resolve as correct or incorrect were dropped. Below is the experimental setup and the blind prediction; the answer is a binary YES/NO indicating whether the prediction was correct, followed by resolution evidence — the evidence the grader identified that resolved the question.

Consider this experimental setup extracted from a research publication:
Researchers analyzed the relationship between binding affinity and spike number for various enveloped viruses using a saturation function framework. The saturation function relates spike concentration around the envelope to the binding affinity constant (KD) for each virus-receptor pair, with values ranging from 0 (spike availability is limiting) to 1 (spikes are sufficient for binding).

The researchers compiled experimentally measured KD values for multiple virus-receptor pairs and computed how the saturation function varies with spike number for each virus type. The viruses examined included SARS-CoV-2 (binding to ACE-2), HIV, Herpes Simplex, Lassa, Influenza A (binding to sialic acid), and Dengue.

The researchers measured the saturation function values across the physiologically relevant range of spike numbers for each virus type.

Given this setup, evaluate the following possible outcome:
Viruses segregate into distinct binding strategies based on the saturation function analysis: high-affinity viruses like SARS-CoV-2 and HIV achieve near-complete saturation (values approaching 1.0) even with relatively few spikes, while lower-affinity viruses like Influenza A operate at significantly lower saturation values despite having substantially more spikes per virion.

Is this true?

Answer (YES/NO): YES